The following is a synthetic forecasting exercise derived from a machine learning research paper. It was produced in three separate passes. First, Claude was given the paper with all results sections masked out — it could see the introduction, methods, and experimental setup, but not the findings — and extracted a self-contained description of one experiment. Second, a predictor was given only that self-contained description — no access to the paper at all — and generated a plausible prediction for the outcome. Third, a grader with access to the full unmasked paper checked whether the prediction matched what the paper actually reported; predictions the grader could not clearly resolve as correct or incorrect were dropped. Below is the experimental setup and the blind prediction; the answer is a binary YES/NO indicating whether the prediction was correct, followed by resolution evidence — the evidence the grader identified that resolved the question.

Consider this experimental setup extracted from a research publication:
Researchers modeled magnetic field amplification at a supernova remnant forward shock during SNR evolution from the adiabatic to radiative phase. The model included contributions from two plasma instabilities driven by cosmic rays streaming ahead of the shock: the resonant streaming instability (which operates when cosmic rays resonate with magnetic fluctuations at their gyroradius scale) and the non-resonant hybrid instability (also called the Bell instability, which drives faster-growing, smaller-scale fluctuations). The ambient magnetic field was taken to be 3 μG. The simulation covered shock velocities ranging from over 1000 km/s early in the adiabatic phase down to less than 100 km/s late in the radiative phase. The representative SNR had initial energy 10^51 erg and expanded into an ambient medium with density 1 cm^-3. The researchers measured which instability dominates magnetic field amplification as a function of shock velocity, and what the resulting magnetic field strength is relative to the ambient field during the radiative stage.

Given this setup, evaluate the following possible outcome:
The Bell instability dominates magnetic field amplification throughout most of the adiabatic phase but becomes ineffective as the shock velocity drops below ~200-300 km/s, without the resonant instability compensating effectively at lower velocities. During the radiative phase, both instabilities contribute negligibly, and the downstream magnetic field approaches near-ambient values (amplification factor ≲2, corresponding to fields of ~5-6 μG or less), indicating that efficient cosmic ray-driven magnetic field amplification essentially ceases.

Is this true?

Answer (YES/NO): NO